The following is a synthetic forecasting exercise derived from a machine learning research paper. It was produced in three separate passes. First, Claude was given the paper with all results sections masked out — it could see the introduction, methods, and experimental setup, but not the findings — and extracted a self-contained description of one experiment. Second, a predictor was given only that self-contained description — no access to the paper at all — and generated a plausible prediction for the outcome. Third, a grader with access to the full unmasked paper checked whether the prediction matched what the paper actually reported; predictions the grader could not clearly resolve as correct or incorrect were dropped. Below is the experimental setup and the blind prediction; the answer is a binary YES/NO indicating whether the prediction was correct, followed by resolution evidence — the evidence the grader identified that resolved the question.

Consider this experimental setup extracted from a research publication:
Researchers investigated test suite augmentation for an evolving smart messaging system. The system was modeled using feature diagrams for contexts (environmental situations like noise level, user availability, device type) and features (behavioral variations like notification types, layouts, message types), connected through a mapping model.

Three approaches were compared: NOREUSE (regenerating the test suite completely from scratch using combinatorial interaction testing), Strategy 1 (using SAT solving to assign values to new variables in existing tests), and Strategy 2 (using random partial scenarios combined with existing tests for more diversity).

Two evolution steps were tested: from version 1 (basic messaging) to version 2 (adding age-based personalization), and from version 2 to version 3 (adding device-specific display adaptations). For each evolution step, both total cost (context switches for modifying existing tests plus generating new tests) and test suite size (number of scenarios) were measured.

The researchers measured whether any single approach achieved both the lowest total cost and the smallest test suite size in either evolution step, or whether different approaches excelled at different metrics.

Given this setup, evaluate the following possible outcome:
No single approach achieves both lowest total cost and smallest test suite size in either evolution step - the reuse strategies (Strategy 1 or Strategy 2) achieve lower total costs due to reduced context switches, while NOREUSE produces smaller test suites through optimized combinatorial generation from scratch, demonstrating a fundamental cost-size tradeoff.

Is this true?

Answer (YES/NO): YES